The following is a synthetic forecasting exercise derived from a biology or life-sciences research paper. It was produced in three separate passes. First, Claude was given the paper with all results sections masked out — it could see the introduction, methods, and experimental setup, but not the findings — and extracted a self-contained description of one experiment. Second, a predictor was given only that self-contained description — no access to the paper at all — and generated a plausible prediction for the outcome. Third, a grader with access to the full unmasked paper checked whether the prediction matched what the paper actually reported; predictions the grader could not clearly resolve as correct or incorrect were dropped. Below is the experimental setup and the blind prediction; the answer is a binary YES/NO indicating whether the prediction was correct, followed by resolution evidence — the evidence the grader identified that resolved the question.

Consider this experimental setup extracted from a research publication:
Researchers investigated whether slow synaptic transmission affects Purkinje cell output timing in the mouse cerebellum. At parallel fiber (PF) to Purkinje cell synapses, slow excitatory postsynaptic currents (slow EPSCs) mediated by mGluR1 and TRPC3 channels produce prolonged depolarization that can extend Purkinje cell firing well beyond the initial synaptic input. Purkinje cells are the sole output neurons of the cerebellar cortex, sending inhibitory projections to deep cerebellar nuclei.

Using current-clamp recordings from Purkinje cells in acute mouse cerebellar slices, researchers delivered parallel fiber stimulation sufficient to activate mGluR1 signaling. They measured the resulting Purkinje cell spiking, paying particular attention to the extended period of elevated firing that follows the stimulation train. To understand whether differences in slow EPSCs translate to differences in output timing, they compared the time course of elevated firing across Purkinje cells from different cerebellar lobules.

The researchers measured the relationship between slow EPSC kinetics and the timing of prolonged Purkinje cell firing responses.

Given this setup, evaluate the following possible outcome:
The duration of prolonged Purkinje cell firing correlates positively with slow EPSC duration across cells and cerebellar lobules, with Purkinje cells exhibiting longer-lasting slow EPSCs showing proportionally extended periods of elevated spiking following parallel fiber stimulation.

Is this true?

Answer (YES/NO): YES